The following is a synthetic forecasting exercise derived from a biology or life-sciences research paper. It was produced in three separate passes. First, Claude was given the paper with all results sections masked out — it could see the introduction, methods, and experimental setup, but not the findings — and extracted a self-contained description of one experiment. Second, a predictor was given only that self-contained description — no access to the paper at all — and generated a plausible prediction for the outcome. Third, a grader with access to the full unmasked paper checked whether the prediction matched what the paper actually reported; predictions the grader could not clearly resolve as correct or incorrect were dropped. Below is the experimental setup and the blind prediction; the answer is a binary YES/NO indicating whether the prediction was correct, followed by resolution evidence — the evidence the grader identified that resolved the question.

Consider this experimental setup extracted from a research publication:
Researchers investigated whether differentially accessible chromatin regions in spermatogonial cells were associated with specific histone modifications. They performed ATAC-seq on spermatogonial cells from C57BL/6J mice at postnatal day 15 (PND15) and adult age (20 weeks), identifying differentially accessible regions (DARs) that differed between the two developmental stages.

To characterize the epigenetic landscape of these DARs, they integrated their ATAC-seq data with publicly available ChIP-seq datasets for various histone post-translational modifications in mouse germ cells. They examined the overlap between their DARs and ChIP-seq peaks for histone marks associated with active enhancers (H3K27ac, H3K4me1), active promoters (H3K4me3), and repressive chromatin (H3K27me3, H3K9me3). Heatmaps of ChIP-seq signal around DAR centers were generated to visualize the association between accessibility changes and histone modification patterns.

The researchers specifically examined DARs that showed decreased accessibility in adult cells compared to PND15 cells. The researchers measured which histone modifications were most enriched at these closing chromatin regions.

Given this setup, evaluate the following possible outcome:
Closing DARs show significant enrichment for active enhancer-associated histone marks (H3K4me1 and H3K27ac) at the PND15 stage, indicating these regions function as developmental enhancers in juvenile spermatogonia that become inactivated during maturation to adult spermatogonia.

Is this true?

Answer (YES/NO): NO